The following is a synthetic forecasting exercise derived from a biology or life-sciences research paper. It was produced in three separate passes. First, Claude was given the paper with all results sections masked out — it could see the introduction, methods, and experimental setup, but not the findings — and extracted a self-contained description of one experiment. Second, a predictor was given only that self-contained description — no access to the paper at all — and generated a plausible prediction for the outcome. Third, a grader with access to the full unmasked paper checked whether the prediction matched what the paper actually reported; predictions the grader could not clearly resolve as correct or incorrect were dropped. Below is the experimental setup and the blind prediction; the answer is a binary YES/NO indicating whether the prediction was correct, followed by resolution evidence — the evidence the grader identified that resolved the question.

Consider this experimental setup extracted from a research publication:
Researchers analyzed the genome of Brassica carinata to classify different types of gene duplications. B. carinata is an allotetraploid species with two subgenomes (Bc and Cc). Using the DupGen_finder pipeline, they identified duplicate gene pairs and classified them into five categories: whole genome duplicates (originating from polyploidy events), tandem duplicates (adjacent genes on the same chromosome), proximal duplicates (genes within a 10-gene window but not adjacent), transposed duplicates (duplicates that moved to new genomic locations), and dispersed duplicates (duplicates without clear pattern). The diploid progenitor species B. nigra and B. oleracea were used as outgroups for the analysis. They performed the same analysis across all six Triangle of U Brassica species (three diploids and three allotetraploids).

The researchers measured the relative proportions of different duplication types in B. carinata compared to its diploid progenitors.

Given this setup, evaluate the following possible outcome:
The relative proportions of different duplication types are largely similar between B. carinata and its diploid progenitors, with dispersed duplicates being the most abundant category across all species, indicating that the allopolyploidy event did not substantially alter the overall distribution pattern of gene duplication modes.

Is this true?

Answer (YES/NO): NO